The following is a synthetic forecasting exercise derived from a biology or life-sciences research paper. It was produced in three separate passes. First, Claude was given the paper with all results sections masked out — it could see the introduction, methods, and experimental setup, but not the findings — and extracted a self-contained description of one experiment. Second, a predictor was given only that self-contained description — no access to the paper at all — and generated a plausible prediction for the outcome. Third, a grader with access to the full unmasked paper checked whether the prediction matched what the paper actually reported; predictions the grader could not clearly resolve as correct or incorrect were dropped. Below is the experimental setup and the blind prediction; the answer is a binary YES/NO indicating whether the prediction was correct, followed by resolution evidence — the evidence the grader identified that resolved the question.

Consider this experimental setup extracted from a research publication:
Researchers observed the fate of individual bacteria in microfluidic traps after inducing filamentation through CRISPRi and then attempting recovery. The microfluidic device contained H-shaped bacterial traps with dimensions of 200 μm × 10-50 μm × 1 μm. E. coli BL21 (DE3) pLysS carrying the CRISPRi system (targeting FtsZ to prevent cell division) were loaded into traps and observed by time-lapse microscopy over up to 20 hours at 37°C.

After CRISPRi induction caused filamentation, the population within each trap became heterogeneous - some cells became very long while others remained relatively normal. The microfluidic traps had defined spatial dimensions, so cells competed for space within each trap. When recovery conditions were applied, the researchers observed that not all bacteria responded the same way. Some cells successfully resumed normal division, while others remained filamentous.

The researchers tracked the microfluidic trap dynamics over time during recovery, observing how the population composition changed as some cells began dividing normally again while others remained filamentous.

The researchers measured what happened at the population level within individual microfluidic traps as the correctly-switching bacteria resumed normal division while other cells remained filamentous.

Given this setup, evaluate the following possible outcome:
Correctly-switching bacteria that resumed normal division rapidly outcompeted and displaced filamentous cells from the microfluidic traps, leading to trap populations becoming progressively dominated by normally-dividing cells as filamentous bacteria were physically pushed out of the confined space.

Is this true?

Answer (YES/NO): YES